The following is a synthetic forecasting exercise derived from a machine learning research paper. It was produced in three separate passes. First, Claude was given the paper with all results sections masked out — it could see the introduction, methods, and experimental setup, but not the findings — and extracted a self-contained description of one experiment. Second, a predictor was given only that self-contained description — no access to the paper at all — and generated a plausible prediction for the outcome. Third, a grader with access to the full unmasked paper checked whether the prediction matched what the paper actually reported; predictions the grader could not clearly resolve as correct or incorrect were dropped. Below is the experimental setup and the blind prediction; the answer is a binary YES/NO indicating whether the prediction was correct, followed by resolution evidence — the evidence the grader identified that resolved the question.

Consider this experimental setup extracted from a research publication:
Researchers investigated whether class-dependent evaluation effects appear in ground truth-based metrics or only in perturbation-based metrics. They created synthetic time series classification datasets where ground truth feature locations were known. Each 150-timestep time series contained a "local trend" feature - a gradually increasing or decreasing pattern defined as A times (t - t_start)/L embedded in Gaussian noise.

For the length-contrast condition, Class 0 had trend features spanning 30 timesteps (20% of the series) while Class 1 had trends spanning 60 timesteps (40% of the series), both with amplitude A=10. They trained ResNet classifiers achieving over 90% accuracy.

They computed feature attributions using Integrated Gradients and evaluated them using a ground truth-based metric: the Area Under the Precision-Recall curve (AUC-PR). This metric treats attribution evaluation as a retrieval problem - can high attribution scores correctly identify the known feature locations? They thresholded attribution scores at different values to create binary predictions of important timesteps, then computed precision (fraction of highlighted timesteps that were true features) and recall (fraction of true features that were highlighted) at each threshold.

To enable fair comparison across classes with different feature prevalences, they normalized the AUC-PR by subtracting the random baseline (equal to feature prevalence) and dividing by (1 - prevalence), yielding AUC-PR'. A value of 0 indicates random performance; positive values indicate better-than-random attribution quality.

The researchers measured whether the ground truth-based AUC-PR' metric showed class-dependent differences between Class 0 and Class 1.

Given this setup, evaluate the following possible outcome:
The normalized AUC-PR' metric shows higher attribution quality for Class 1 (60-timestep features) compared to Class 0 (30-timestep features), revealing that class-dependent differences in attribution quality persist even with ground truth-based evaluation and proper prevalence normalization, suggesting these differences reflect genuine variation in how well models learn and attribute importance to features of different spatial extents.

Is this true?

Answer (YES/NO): YES